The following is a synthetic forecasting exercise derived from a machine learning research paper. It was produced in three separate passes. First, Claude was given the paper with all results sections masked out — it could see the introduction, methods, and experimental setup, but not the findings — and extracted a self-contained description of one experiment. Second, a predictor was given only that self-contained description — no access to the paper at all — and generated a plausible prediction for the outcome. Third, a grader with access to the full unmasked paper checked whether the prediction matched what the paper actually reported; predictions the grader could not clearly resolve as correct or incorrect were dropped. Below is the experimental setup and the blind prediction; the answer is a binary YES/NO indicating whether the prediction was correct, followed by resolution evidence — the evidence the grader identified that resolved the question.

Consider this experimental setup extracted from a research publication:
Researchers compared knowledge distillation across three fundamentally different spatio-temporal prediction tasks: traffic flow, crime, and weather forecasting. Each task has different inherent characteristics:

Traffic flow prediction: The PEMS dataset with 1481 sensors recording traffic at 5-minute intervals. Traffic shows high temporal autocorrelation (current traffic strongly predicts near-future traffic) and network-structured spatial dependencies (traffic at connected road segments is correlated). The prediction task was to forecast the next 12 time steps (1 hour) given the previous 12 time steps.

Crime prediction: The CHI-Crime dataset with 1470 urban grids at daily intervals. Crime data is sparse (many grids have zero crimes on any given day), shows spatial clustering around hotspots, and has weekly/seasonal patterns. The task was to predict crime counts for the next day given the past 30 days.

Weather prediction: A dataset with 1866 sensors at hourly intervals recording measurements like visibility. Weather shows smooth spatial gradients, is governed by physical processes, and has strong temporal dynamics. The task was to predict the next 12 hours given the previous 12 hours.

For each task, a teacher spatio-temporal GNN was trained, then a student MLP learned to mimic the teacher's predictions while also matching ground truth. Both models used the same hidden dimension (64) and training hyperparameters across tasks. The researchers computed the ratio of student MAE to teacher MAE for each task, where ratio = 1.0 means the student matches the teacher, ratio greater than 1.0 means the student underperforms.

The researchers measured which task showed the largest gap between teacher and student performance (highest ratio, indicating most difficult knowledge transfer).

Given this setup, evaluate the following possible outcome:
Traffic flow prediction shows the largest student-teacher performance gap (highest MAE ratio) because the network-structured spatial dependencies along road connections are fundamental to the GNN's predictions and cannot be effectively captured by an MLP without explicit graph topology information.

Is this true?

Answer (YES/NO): NO